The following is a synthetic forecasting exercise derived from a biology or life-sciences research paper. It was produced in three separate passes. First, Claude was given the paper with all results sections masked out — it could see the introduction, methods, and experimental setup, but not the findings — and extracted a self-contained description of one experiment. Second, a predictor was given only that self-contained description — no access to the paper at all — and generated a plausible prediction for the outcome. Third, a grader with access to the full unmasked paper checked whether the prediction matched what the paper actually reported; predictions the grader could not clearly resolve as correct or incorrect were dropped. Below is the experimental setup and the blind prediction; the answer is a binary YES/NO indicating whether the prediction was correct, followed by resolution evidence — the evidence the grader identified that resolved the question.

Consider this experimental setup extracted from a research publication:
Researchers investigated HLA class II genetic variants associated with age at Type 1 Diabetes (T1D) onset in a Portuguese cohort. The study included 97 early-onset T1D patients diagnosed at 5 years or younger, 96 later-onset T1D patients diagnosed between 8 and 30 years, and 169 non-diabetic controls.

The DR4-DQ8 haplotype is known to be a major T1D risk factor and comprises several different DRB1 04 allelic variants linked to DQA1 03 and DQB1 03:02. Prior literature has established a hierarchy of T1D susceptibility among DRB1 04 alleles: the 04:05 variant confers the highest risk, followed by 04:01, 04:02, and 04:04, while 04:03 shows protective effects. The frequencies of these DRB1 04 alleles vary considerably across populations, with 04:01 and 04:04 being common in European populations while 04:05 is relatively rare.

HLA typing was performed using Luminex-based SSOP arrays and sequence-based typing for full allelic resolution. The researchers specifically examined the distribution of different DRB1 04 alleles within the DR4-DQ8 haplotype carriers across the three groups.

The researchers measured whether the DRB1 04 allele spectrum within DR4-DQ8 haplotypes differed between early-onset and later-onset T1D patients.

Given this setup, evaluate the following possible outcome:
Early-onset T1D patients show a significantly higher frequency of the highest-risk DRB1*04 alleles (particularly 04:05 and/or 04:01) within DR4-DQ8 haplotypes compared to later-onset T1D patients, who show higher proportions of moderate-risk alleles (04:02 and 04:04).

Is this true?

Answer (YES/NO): NO